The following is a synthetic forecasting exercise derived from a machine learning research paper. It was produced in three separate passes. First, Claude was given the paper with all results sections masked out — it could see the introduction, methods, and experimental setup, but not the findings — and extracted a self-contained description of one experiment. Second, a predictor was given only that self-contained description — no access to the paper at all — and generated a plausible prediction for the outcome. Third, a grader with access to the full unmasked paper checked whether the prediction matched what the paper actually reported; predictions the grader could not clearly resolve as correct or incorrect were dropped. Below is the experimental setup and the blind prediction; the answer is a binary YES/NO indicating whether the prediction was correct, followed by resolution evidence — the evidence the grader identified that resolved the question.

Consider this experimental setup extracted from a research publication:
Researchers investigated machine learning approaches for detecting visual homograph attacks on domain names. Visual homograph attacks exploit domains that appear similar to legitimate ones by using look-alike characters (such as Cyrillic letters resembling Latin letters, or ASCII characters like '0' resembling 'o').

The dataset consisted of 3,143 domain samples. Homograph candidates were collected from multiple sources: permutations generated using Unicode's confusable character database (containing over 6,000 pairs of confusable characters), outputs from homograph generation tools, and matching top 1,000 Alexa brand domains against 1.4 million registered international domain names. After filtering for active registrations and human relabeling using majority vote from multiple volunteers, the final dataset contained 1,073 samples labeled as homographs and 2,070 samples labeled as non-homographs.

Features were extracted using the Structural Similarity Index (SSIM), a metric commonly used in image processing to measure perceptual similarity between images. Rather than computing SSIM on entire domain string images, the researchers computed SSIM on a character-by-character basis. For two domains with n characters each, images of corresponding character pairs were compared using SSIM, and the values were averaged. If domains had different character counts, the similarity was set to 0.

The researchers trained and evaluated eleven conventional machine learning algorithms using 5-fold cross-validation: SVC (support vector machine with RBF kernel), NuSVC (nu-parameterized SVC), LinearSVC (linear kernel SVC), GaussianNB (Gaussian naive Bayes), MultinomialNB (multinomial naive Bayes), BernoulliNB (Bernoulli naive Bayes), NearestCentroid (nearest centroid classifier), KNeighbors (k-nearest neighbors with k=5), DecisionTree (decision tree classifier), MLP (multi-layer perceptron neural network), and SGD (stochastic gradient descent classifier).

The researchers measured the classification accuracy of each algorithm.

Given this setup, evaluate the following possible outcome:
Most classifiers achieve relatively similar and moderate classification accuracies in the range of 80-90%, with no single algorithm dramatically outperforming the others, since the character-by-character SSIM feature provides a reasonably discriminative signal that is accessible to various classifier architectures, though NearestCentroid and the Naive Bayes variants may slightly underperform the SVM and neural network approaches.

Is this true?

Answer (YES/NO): NO